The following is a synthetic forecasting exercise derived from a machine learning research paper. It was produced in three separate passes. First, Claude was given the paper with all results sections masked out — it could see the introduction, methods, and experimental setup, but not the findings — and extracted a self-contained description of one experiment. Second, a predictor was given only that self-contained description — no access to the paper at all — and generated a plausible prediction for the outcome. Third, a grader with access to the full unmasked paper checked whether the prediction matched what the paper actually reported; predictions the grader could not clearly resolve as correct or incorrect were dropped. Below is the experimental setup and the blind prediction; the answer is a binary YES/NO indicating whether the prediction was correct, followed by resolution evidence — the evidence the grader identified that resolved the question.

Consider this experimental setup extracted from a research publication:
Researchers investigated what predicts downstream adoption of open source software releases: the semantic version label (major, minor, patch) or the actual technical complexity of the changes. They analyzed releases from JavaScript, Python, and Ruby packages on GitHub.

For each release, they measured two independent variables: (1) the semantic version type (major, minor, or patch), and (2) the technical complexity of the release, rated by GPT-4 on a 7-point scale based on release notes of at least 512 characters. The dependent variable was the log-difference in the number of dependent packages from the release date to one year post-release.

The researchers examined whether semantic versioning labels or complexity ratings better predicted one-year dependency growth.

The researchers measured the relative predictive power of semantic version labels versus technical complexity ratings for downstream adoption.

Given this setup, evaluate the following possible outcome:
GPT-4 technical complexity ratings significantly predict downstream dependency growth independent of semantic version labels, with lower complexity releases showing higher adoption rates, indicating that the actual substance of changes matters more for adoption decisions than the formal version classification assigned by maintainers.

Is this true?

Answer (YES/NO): NO